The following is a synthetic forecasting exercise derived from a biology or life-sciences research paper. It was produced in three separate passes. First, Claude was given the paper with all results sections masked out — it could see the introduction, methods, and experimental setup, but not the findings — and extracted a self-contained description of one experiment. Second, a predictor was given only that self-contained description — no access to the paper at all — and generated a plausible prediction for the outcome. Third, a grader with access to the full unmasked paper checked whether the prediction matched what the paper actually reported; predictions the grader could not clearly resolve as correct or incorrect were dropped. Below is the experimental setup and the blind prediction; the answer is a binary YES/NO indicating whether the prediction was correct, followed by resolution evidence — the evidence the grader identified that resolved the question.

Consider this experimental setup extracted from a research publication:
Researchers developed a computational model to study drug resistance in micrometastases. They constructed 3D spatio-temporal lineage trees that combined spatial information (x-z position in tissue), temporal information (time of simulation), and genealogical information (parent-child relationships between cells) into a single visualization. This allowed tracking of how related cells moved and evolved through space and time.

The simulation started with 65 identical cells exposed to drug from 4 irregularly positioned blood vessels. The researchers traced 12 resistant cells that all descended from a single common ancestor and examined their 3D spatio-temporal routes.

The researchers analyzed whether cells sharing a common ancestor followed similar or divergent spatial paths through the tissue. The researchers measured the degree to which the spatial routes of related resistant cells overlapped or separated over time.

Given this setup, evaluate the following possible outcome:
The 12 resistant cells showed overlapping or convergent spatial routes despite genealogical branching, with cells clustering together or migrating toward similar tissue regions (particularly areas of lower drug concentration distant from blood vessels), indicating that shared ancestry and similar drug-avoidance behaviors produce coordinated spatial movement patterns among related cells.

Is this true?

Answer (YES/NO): NO